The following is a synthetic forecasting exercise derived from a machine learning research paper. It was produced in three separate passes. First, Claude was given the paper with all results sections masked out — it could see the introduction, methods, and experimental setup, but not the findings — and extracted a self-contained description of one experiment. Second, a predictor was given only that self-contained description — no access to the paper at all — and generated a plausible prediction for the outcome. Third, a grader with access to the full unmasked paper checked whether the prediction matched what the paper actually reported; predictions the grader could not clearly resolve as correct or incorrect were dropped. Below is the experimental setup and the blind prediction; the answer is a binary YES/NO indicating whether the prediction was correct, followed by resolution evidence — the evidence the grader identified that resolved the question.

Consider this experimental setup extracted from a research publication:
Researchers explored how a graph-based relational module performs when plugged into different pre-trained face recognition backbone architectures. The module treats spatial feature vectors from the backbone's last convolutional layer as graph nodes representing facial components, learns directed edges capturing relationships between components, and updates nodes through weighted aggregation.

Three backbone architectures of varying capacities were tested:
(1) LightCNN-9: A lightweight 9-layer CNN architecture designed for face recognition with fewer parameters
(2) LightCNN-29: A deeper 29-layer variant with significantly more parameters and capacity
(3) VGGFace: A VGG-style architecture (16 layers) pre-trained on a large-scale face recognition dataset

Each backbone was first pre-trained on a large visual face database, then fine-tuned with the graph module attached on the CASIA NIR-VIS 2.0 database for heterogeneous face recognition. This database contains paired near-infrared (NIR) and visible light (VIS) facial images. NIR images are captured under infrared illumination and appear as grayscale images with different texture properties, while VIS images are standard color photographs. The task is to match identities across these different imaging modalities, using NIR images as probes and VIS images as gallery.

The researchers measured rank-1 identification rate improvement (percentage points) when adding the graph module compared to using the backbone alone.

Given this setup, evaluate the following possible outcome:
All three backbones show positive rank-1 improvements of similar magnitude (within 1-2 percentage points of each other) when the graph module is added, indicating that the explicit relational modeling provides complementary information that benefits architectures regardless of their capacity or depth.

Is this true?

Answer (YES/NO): NO